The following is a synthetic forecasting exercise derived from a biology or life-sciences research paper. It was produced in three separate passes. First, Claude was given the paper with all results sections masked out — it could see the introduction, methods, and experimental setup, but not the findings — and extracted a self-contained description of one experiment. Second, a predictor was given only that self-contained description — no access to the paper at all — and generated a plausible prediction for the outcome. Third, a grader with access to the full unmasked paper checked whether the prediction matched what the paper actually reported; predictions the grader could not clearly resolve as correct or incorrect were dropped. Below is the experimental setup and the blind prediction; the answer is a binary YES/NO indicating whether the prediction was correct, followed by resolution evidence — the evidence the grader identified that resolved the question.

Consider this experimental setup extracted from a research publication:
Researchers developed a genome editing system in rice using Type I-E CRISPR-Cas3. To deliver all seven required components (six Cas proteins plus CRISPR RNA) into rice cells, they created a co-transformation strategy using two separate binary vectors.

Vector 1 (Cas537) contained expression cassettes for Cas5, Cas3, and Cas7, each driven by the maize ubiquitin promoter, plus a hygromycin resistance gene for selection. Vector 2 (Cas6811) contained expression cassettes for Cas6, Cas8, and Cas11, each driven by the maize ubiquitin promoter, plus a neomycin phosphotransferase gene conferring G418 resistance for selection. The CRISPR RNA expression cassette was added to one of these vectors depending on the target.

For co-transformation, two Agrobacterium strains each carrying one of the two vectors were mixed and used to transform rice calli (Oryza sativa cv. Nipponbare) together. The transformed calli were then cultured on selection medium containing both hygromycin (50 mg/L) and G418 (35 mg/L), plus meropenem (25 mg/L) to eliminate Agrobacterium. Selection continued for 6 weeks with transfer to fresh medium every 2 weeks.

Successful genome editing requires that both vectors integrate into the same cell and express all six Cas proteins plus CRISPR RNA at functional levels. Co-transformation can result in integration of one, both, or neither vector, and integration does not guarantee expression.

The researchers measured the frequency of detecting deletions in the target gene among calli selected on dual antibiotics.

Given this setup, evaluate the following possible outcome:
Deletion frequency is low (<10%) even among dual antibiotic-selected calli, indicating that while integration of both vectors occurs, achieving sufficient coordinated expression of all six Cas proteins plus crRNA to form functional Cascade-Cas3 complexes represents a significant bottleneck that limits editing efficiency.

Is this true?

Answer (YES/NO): NO